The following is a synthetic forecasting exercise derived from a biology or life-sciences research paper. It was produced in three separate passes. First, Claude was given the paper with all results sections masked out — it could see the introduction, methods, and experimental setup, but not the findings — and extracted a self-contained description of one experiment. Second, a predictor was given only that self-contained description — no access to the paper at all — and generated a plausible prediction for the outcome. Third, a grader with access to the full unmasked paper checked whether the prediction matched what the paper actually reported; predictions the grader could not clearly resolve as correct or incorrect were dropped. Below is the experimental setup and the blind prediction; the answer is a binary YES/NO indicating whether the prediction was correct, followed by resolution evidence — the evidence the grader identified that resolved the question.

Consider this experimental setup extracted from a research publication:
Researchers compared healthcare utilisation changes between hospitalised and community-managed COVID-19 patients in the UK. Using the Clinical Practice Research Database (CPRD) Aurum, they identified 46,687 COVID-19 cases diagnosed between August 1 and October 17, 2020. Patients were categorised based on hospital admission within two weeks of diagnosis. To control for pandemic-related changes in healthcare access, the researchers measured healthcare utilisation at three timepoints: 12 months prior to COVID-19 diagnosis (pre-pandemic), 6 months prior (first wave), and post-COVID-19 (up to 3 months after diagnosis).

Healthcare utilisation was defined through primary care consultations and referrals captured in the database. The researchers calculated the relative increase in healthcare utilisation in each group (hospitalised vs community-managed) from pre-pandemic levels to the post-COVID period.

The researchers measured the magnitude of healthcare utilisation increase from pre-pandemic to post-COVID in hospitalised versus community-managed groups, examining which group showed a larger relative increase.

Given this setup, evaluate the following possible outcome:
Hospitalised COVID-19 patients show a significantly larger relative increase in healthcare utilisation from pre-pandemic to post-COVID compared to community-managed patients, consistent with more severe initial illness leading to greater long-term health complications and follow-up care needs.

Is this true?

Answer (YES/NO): YES